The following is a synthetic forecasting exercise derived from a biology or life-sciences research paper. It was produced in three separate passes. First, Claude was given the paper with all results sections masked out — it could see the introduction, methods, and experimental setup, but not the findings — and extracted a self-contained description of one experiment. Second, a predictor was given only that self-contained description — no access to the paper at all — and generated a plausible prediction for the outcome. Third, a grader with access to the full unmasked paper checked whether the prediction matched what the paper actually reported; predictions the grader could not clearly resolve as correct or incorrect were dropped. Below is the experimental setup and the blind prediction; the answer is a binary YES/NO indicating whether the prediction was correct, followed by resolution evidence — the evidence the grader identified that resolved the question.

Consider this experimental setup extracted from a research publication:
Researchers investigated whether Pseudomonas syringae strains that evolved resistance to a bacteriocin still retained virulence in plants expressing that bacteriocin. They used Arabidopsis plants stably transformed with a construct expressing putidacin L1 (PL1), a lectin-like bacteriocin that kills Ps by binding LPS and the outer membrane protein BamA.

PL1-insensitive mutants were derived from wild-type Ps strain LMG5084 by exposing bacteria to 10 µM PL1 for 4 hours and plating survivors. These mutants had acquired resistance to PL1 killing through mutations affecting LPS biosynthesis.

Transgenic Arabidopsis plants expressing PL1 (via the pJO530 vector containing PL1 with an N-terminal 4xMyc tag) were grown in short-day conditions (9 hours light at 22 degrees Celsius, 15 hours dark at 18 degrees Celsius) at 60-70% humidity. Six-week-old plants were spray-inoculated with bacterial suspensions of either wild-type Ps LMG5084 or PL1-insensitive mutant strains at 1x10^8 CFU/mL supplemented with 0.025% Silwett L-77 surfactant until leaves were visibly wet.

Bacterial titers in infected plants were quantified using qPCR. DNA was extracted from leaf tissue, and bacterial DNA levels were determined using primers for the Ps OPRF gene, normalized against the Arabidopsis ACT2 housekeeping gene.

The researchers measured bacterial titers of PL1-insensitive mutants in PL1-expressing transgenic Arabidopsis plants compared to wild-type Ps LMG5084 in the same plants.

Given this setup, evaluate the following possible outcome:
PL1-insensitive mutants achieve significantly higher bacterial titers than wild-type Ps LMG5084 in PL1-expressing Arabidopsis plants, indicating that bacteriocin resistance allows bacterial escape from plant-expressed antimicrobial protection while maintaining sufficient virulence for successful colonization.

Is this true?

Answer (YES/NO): NO